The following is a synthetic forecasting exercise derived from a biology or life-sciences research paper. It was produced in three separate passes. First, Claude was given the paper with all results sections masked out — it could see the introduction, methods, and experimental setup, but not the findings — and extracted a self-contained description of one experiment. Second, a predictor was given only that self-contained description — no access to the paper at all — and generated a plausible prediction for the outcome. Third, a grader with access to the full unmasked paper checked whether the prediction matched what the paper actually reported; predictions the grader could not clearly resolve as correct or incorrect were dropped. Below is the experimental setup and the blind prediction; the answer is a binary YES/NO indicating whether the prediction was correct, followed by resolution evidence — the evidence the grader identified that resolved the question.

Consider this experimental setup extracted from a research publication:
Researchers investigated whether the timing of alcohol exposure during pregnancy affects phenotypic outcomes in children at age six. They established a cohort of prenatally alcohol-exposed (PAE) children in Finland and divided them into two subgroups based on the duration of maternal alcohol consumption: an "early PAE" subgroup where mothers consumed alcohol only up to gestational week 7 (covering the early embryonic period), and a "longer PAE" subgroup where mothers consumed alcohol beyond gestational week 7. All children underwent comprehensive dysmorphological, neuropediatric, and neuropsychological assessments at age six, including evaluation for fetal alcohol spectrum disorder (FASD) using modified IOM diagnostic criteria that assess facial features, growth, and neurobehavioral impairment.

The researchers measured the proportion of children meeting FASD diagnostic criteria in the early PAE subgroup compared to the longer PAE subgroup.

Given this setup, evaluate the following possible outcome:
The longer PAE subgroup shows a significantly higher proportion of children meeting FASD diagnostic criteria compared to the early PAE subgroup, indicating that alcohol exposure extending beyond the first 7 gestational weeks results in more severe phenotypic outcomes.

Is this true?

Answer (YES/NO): NO